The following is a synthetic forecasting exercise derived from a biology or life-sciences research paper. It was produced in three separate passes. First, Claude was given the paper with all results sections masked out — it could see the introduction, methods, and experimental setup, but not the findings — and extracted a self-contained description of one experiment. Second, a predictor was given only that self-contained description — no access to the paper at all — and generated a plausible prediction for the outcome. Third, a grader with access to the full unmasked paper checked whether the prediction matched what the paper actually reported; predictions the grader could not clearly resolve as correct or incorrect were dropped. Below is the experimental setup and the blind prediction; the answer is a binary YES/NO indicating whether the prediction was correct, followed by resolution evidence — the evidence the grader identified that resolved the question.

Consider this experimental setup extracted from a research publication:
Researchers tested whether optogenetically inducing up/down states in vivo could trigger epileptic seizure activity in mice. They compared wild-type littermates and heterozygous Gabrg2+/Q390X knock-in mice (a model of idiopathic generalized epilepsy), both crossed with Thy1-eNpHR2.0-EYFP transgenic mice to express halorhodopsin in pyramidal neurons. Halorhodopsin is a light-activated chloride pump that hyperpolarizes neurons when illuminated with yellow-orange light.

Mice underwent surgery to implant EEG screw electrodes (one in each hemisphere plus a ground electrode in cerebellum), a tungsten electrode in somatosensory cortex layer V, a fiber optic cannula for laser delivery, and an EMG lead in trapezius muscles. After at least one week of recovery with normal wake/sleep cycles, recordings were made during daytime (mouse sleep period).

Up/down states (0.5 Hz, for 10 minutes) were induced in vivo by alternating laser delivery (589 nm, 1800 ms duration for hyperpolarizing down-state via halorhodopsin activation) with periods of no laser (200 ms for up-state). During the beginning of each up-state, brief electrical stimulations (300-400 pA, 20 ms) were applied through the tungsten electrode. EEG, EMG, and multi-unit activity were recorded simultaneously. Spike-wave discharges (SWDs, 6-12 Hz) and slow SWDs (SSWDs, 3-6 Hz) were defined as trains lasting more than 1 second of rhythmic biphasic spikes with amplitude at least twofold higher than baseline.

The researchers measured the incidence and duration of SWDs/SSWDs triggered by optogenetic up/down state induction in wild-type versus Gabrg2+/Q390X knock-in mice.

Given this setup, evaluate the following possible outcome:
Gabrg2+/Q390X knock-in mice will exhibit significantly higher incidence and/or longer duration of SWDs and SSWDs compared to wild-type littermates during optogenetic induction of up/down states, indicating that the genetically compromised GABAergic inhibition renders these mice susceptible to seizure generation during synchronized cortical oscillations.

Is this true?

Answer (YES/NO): YES